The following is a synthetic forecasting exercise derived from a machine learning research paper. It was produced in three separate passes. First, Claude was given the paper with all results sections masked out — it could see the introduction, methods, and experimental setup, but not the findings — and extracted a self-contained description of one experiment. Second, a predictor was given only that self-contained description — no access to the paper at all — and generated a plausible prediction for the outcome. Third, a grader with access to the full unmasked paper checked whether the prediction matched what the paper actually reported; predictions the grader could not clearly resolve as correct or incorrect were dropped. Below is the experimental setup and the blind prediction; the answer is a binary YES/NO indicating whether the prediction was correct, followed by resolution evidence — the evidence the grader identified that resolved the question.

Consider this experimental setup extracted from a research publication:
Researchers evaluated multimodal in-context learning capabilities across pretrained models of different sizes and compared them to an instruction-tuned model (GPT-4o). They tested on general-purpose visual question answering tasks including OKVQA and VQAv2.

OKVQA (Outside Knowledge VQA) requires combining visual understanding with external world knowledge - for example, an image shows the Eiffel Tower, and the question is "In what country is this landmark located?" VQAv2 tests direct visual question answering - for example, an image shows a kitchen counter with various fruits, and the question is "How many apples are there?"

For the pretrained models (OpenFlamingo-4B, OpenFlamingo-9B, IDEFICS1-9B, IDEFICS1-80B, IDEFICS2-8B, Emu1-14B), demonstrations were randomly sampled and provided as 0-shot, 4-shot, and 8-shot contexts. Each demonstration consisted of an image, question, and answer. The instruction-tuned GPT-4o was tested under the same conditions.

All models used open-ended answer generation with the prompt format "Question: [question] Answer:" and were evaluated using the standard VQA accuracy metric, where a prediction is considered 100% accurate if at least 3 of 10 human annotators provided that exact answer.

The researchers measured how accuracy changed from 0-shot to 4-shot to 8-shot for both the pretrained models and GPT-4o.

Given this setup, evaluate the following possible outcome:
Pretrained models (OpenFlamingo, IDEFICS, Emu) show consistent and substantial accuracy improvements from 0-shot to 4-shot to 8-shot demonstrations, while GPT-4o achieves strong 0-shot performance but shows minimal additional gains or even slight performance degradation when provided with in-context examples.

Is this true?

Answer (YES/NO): NO